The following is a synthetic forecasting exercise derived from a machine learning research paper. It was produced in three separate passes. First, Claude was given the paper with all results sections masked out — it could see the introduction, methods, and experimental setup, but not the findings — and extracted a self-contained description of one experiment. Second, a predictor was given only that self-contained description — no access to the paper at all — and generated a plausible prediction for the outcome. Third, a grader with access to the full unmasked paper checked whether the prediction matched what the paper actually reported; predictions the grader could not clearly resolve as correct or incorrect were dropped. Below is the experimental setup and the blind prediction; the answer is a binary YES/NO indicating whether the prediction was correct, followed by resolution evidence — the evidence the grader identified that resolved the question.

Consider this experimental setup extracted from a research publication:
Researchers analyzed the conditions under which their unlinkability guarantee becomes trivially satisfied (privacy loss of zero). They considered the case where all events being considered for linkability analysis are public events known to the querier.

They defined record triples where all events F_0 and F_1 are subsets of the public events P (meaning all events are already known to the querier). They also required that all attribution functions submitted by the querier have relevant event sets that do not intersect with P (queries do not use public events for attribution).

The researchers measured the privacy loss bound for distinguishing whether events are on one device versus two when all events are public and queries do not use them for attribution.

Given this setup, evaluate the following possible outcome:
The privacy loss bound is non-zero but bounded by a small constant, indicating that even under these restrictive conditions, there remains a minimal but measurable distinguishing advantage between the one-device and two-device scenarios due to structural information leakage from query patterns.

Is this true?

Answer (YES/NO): NO